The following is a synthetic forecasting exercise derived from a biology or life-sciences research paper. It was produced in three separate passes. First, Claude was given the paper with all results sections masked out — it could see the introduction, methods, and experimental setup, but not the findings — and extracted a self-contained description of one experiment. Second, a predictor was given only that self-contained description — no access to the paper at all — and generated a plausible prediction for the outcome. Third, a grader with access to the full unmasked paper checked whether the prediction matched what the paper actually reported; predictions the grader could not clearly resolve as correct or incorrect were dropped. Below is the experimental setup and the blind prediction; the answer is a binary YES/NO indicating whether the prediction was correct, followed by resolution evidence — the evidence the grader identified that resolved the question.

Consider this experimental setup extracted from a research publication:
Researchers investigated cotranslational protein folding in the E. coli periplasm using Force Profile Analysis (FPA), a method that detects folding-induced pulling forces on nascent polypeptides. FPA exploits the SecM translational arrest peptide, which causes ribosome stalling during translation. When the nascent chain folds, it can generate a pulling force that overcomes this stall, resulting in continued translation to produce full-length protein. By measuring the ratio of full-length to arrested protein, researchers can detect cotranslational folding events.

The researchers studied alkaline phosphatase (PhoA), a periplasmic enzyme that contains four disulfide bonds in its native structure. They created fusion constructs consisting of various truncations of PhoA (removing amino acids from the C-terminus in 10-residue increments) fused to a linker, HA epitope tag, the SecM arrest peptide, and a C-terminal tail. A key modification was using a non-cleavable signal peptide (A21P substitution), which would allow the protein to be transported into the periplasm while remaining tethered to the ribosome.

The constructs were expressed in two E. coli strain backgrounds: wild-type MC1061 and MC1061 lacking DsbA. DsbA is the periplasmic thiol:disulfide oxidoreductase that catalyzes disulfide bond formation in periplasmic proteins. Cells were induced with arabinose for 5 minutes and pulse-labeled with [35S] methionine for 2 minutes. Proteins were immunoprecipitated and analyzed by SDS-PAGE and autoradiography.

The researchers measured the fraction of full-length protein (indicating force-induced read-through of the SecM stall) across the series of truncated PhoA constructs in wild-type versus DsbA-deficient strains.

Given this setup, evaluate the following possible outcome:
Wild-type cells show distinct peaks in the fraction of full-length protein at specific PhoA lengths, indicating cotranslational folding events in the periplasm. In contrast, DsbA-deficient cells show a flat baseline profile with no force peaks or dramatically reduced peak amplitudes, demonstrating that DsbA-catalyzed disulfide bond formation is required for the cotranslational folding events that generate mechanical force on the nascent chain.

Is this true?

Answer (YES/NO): NO